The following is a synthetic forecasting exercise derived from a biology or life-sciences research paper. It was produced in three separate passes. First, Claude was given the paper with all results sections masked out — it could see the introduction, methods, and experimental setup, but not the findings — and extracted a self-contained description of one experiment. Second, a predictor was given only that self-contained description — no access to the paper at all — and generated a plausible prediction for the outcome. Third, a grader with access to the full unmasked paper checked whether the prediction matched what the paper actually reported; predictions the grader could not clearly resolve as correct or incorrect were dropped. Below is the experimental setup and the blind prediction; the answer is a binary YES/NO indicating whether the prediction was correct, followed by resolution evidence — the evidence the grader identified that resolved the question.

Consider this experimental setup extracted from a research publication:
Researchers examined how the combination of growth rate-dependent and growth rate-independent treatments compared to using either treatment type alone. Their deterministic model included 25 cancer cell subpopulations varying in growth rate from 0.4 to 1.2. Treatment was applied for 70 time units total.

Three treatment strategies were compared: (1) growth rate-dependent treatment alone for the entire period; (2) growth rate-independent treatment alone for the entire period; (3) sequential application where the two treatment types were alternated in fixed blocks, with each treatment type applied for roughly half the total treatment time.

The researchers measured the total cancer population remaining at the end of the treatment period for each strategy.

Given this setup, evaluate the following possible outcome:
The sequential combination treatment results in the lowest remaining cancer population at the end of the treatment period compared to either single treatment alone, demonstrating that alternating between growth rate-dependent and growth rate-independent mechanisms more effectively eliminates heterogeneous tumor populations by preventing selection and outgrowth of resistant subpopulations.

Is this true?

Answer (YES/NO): YES